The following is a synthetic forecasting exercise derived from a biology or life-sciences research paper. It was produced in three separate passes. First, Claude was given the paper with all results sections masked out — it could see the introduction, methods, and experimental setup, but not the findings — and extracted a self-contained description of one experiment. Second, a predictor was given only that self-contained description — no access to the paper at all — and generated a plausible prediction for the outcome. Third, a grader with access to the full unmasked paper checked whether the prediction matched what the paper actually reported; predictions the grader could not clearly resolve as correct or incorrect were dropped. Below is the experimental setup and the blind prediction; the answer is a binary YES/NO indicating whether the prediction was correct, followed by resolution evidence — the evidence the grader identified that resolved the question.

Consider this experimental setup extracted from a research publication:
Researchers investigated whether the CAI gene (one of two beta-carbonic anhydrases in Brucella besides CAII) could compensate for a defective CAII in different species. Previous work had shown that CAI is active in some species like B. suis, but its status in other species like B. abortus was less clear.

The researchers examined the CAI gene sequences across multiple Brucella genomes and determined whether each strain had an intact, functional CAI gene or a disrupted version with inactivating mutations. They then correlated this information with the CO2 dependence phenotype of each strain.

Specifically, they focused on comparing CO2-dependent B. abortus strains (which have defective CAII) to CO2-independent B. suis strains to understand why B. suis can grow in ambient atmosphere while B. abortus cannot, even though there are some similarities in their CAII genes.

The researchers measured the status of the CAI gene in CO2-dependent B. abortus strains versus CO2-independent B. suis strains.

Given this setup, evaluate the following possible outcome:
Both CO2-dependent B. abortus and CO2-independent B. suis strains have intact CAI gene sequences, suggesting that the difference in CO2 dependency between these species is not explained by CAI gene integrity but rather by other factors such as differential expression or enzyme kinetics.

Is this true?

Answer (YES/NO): NO